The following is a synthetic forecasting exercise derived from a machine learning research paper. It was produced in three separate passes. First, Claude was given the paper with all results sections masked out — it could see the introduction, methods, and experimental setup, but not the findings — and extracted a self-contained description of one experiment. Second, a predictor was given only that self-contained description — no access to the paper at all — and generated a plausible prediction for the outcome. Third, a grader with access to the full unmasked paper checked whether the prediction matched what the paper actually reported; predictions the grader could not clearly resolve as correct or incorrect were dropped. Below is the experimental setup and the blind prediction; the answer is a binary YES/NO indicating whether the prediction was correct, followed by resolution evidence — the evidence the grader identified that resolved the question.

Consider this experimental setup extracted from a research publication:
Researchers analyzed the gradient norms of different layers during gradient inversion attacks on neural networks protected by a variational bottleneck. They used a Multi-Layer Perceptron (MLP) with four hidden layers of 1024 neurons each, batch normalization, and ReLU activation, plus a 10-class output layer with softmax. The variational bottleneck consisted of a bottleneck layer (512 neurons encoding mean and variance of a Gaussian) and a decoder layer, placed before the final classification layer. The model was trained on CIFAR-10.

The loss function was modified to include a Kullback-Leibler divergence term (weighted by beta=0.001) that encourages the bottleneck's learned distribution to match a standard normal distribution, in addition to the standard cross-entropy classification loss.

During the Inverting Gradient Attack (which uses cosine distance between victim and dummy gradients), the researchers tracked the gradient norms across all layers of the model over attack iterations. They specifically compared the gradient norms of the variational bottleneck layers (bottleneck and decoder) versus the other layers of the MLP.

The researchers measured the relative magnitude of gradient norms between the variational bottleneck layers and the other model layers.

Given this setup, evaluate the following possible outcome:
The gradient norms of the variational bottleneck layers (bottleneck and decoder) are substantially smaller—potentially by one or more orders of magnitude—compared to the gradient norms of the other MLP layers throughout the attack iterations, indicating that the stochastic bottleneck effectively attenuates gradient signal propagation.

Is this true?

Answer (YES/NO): NO